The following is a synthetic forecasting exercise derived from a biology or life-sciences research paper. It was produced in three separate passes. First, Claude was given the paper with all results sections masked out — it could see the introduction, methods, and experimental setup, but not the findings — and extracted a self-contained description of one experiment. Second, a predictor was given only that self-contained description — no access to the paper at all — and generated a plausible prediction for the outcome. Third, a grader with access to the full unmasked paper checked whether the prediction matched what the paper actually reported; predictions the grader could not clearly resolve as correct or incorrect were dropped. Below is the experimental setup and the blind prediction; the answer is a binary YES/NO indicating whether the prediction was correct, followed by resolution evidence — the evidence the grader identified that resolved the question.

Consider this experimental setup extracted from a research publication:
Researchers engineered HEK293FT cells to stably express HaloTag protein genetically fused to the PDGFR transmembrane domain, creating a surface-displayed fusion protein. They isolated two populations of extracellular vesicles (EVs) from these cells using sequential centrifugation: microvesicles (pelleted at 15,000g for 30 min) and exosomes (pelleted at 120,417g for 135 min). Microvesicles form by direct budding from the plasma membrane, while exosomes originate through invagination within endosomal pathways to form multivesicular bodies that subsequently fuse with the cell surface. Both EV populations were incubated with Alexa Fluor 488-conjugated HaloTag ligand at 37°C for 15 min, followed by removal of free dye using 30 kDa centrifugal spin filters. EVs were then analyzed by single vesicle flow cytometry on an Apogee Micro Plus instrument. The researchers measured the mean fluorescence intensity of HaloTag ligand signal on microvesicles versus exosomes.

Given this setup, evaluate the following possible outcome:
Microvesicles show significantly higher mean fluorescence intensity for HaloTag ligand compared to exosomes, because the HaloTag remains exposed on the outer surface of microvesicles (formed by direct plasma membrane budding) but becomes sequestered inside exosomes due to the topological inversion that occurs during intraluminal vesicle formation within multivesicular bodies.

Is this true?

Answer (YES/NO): NO